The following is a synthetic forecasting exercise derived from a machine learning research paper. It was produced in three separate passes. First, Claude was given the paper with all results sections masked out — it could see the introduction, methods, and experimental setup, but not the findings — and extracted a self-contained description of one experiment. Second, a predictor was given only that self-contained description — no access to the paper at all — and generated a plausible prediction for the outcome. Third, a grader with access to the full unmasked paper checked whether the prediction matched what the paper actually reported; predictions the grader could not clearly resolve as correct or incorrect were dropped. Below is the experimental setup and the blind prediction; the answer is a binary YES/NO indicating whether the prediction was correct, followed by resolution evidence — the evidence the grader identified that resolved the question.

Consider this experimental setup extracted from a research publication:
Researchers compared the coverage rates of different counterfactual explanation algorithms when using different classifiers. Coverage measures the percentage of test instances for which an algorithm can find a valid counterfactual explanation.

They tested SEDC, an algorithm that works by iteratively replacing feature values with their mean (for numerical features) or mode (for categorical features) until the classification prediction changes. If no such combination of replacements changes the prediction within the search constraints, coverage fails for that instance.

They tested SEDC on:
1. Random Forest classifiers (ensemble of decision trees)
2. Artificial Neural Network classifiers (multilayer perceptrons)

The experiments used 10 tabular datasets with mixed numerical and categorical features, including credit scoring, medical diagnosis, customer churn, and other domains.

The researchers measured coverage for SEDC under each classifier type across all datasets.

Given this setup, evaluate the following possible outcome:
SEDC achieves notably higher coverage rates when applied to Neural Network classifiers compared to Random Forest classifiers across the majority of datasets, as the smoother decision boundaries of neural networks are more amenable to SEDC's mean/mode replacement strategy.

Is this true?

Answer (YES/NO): NO